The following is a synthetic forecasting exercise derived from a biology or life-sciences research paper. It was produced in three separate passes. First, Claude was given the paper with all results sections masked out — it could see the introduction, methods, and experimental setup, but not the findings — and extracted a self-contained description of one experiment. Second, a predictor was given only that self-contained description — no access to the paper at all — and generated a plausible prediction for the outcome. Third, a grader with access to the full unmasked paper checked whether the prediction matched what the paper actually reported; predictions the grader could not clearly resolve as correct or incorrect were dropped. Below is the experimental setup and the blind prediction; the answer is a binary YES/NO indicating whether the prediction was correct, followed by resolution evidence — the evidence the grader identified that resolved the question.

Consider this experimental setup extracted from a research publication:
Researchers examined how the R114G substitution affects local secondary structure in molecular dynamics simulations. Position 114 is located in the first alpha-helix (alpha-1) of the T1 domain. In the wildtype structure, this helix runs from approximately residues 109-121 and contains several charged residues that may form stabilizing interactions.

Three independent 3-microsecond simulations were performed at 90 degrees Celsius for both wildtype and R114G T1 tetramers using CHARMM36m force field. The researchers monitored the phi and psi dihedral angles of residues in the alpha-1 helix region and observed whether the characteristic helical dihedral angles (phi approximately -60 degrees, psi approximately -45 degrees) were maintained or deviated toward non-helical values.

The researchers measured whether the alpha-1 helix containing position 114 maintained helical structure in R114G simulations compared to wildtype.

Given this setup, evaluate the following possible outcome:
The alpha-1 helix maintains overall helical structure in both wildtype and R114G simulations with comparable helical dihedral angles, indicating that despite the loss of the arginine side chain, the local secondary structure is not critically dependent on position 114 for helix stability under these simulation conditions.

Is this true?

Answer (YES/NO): YES